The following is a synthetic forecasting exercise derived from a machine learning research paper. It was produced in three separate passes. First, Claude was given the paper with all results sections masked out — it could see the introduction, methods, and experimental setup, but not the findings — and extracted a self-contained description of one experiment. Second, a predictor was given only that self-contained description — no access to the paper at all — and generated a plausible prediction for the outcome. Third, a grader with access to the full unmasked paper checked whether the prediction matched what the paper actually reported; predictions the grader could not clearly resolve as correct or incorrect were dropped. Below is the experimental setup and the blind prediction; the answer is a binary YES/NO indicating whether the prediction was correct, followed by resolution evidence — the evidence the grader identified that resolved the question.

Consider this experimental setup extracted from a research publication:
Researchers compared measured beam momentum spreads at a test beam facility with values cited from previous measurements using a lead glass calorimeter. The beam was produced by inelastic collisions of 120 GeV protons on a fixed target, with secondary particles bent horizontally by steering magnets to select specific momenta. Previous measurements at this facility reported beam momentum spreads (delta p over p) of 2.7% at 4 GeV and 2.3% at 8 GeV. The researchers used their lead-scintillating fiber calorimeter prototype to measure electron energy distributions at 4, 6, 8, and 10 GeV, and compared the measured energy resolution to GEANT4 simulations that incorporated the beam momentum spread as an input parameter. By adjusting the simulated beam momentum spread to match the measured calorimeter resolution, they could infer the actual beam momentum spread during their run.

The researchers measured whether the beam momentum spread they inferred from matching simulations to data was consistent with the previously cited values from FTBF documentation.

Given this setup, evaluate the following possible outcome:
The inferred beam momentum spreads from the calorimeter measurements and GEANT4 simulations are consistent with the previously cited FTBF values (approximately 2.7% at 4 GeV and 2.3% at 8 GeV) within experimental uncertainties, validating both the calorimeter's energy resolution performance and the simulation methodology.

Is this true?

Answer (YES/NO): NO